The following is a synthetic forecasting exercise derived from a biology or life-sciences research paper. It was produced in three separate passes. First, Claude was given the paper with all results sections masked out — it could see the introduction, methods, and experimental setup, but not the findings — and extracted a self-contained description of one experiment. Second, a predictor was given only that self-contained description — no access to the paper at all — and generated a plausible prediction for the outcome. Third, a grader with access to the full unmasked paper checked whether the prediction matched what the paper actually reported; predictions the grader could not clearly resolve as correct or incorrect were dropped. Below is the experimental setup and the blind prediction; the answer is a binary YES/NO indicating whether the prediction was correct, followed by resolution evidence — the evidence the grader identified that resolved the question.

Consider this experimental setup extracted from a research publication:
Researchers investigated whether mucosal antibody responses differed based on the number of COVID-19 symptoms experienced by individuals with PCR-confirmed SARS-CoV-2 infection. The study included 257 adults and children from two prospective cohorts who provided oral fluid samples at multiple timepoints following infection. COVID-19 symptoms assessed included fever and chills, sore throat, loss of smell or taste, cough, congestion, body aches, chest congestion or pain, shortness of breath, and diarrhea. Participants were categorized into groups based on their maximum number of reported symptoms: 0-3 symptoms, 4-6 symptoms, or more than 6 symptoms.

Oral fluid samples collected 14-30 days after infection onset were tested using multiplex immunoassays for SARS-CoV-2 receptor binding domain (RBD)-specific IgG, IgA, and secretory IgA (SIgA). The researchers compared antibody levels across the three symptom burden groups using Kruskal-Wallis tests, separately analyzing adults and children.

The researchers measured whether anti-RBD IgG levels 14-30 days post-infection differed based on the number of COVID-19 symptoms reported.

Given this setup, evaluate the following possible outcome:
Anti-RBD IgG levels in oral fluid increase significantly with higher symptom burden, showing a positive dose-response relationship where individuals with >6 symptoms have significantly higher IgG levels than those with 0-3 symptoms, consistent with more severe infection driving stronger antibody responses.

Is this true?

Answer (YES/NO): YES